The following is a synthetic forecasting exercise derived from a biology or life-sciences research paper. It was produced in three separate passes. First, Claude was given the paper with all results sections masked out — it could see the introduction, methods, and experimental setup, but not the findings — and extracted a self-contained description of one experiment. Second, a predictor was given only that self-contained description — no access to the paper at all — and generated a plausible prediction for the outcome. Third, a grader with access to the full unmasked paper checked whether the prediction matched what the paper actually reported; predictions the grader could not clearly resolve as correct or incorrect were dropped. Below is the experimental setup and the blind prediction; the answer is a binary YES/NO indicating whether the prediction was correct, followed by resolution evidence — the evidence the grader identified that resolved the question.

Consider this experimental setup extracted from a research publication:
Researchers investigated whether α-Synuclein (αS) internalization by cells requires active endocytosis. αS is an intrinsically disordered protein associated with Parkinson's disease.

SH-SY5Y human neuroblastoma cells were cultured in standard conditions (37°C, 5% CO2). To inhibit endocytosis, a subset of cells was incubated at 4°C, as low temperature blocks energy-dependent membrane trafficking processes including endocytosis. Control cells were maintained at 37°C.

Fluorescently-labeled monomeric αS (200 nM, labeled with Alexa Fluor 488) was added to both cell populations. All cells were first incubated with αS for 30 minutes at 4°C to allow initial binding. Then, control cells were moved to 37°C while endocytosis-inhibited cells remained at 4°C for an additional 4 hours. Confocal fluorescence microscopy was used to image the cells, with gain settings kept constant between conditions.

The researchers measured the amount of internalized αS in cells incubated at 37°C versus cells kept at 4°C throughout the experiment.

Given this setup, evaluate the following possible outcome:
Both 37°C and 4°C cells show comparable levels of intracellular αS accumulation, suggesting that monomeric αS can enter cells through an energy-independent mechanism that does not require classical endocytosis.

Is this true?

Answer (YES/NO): NO